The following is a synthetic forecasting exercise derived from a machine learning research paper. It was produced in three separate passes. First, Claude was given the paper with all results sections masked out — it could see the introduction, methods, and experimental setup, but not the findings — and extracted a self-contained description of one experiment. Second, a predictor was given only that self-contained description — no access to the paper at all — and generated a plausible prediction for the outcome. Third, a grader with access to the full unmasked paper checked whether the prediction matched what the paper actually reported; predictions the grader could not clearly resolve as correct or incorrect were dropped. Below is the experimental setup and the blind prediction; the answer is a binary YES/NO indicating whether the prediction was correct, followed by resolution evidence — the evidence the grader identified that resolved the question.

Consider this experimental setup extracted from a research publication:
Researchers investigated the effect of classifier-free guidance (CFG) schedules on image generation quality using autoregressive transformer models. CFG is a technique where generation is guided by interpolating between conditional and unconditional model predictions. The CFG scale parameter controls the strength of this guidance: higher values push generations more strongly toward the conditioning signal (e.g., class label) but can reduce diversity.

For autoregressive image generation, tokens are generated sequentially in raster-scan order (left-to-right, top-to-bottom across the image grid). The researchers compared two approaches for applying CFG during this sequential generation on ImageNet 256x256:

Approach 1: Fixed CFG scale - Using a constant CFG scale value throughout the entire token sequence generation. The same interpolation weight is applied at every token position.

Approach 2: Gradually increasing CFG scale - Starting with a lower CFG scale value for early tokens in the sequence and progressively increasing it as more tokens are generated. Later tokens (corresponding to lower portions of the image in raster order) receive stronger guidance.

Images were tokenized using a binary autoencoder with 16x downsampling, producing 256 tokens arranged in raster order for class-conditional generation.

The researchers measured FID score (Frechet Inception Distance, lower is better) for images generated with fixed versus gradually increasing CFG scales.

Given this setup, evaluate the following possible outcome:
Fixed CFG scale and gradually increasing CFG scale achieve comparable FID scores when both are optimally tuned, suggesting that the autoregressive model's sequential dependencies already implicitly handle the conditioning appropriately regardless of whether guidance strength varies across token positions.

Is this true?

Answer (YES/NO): NO